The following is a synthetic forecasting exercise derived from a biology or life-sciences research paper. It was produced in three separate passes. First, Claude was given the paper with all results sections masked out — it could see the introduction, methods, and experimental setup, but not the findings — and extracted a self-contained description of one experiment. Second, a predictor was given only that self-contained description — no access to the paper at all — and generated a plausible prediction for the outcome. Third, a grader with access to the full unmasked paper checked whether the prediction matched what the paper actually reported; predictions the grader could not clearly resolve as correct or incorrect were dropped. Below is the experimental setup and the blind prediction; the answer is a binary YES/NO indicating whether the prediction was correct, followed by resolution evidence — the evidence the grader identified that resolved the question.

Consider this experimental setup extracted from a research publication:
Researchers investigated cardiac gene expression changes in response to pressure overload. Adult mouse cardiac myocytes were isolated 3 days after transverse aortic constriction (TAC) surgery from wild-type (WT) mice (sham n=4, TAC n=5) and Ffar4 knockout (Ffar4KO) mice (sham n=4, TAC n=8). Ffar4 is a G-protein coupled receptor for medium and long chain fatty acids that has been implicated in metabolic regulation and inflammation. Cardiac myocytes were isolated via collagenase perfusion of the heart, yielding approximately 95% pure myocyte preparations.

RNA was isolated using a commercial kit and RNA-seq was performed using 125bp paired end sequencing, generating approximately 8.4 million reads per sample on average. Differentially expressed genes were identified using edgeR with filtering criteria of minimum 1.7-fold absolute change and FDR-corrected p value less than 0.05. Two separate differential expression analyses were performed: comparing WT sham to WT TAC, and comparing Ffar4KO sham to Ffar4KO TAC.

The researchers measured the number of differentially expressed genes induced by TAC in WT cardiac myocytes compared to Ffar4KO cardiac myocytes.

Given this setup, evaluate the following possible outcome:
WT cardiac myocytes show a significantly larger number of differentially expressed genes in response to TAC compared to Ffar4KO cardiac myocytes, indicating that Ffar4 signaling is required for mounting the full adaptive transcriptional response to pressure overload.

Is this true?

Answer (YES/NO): YES